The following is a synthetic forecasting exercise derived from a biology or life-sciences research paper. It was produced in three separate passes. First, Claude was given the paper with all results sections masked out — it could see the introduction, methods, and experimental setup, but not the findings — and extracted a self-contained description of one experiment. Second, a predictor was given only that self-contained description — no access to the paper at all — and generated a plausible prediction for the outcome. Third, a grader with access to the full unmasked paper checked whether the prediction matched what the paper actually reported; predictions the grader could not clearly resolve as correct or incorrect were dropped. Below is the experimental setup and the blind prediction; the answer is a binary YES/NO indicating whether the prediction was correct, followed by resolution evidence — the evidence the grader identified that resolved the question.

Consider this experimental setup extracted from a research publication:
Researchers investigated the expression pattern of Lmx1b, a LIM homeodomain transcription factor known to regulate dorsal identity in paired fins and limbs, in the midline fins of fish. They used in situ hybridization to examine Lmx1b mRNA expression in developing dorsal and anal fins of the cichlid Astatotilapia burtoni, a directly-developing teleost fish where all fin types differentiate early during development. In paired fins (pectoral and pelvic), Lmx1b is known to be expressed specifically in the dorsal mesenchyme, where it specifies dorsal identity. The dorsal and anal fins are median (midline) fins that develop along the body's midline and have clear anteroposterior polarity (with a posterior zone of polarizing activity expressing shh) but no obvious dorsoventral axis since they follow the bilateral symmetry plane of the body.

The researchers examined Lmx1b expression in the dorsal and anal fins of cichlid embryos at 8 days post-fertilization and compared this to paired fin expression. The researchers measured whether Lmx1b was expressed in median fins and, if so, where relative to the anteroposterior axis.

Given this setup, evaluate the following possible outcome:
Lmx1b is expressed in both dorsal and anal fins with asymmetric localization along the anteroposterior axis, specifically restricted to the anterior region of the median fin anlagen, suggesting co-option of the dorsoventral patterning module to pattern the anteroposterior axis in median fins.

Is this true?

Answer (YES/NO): NO